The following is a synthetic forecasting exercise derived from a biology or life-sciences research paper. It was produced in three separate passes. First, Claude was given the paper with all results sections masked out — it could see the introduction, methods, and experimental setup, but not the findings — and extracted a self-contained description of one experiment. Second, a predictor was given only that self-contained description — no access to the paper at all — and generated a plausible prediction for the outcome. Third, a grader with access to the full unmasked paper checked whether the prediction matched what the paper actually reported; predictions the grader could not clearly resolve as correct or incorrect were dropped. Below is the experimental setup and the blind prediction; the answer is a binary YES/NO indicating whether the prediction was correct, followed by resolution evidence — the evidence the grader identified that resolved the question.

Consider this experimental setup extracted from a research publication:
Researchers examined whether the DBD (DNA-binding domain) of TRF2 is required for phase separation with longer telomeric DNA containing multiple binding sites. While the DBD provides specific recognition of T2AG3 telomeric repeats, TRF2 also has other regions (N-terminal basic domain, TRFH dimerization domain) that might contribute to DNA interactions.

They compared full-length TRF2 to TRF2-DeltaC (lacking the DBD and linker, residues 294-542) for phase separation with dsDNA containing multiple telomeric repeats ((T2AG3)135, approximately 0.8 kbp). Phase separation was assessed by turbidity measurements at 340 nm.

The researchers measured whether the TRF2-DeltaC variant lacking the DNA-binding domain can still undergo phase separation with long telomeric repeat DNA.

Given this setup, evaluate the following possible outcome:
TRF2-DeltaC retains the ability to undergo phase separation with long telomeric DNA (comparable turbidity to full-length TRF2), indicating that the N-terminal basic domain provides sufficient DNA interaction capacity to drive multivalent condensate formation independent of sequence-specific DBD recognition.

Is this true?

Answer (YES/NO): YES